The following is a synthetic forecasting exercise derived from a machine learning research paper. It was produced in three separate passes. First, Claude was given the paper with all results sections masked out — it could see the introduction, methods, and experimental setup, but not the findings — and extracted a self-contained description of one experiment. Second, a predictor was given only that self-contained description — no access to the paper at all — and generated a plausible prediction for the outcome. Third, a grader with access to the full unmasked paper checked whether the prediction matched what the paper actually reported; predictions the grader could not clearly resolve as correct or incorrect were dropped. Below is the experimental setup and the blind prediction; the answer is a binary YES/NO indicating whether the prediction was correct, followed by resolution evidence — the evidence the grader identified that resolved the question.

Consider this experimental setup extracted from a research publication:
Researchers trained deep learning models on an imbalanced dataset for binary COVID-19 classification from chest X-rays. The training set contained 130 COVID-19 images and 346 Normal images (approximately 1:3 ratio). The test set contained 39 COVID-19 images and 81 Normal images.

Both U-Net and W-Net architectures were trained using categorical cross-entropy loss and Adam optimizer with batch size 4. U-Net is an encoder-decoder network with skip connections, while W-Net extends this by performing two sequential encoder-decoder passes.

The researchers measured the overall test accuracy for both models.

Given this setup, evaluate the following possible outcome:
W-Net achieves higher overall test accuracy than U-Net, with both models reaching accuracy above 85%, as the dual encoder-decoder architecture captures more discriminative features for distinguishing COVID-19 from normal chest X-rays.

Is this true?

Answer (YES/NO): NO